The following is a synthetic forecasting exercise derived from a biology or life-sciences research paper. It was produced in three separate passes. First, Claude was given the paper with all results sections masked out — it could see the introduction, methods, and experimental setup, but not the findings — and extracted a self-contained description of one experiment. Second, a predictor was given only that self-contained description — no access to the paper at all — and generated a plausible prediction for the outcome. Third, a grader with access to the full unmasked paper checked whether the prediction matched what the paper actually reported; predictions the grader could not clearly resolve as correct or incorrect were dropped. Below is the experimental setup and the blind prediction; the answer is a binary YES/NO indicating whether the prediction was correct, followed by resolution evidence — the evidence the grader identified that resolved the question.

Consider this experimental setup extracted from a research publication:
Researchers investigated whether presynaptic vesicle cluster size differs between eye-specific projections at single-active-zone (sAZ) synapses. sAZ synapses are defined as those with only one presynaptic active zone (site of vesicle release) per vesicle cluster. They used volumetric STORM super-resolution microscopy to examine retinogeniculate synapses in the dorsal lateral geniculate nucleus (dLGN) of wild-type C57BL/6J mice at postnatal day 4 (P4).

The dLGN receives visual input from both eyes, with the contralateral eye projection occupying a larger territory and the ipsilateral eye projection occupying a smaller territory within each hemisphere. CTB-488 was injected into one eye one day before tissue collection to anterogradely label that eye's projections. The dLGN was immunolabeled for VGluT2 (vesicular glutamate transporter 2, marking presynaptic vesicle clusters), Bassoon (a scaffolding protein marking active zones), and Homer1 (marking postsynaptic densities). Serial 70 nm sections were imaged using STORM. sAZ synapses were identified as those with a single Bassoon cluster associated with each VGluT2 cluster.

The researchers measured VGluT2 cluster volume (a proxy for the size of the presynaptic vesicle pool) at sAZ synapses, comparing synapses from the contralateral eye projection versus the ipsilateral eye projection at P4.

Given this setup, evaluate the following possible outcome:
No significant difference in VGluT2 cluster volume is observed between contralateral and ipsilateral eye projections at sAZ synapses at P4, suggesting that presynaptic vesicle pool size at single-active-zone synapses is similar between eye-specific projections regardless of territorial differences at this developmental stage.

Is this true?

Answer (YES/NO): NO